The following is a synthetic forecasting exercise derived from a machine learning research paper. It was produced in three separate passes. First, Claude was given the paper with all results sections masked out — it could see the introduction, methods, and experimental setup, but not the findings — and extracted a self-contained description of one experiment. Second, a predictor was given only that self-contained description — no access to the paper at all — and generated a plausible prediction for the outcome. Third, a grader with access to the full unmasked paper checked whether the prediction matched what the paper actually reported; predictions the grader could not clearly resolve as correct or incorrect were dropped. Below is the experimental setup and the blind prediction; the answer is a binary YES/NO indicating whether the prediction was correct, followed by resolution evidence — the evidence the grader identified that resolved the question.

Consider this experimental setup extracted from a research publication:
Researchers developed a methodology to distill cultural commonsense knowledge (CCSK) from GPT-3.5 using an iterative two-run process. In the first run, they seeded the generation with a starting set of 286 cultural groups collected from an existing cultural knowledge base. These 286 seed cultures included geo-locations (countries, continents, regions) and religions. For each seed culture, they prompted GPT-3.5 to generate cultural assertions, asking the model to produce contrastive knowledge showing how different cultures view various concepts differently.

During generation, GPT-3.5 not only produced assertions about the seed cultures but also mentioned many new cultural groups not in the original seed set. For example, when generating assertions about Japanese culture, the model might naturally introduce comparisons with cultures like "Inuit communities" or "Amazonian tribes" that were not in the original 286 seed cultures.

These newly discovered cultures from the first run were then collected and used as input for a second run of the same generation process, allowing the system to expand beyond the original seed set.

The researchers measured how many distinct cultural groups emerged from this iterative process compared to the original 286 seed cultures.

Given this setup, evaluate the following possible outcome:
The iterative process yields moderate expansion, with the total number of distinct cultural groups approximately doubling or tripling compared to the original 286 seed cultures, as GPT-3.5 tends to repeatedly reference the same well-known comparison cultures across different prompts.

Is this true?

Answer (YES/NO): NO